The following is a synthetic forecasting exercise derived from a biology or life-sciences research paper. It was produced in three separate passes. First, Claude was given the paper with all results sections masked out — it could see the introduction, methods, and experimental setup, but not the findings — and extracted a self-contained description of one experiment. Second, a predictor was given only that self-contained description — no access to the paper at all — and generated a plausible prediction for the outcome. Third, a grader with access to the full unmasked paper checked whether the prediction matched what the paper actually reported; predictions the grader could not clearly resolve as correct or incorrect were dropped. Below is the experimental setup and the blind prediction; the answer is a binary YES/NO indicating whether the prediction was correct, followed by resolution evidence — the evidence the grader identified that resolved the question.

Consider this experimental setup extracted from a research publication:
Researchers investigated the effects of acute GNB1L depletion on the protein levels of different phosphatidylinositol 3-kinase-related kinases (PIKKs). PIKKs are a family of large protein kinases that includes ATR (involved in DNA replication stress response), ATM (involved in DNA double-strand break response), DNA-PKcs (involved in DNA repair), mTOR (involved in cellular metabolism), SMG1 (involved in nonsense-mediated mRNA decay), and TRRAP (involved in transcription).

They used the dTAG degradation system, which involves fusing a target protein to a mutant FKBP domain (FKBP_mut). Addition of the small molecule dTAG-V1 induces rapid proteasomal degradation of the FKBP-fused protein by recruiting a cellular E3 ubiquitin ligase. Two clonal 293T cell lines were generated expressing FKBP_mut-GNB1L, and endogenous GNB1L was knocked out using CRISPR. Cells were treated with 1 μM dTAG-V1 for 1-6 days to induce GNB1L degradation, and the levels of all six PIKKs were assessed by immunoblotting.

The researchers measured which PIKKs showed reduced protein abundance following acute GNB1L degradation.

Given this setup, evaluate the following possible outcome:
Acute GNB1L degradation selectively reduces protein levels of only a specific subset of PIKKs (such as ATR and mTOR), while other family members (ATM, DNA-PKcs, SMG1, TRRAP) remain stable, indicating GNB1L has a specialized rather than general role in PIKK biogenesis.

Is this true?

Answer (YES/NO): NO